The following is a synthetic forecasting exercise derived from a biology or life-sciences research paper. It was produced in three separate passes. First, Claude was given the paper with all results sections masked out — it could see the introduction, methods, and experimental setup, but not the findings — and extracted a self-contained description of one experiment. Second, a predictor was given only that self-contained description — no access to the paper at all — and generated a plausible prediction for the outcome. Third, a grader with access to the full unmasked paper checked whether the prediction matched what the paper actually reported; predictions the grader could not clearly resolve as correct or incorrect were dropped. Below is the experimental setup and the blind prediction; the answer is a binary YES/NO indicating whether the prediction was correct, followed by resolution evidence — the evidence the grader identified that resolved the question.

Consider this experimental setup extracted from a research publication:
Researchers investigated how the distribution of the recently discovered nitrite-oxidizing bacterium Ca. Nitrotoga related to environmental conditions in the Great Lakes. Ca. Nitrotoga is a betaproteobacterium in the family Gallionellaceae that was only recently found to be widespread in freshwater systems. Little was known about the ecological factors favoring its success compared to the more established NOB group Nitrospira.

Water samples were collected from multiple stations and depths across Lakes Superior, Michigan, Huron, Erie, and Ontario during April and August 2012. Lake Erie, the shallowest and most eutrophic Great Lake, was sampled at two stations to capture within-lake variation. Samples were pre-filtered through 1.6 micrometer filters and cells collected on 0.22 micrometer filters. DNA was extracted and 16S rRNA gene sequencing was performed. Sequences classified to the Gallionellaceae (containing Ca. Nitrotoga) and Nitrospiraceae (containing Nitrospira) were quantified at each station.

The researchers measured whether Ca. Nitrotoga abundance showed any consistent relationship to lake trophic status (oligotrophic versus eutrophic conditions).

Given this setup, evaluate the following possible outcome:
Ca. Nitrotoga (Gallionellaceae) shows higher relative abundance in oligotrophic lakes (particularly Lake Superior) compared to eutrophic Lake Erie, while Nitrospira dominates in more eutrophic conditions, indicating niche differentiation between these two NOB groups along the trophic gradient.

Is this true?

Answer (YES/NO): NO